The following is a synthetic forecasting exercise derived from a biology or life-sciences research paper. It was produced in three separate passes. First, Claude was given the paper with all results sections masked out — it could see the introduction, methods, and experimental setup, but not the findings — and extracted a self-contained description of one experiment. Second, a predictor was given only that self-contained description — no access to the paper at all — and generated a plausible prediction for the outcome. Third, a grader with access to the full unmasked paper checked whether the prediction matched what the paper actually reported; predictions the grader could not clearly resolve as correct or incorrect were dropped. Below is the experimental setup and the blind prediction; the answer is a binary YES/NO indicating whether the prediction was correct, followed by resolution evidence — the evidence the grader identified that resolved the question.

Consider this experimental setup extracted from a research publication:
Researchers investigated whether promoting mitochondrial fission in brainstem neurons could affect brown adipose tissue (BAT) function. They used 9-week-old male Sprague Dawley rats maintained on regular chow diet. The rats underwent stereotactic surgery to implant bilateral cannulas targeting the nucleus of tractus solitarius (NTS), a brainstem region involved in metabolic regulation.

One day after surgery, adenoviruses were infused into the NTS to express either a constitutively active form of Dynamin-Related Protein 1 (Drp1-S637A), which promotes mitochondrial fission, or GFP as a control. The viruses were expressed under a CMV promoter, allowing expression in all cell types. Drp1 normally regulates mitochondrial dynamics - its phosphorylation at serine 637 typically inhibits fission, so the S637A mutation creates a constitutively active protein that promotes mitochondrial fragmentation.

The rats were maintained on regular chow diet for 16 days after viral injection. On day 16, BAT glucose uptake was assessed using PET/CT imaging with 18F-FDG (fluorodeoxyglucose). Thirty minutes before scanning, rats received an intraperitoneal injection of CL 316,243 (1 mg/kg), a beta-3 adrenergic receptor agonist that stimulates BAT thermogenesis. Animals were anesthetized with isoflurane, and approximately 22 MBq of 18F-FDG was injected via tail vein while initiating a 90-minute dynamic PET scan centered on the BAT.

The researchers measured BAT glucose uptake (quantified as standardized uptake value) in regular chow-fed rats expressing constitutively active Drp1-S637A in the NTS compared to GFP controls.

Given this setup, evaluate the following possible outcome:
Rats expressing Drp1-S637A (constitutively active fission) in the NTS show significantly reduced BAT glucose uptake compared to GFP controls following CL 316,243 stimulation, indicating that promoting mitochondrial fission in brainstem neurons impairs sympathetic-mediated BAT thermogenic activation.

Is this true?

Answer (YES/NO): YES